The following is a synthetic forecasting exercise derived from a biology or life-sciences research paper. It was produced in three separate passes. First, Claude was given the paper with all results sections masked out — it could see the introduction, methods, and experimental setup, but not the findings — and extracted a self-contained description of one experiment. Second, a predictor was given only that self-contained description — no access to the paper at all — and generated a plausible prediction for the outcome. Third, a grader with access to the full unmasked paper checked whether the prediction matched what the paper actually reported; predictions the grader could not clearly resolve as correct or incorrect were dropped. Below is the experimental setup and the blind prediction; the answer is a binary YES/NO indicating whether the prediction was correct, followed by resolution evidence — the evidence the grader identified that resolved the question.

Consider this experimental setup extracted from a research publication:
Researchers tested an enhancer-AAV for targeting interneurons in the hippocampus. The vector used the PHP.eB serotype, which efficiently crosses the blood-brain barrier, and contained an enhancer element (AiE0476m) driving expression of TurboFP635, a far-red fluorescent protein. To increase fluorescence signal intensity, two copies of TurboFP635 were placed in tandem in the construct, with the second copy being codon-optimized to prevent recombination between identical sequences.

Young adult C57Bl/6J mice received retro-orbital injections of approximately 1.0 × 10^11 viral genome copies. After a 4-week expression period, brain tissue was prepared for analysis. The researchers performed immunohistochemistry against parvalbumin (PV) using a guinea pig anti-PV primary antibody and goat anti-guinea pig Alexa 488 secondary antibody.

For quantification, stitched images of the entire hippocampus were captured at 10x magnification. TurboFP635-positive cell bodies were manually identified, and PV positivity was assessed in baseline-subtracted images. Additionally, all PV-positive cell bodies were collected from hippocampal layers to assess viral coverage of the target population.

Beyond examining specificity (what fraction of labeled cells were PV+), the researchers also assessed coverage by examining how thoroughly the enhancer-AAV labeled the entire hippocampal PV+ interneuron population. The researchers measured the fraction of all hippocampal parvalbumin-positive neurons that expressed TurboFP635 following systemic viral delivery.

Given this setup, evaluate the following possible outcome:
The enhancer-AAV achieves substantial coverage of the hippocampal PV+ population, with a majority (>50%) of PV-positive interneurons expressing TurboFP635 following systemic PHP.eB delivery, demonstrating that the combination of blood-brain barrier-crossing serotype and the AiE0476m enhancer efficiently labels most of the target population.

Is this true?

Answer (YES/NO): NO